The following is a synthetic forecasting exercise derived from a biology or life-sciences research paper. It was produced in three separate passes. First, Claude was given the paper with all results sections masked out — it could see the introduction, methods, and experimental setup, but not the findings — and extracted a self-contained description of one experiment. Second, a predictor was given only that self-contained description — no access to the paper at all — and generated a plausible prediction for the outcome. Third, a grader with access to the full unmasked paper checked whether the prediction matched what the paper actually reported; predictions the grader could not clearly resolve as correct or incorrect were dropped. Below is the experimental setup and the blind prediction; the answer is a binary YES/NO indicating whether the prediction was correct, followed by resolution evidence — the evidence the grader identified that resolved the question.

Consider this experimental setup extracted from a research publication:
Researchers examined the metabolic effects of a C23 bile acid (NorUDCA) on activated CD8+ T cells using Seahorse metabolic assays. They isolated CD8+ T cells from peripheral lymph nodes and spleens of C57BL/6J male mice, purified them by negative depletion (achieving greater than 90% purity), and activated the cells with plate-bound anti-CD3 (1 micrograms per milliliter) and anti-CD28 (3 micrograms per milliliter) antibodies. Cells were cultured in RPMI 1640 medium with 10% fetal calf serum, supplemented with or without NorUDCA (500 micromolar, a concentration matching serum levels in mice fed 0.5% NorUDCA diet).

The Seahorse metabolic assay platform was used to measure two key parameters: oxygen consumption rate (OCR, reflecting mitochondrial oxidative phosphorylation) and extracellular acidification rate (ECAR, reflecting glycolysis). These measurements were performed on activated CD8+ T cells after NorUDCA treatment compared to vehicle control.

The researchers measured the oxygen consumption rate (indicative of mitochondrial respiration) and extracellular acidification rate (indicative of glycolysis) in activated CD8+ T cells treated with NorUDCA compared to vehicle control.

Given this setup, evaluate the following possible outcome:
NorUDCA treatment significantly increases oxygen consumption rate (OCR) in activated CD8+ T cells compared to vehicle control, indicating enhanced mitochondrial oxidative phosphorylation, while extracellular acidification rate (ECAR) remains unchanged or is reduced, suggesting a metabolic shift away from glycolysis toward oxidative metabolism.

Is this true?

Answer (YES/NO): NO